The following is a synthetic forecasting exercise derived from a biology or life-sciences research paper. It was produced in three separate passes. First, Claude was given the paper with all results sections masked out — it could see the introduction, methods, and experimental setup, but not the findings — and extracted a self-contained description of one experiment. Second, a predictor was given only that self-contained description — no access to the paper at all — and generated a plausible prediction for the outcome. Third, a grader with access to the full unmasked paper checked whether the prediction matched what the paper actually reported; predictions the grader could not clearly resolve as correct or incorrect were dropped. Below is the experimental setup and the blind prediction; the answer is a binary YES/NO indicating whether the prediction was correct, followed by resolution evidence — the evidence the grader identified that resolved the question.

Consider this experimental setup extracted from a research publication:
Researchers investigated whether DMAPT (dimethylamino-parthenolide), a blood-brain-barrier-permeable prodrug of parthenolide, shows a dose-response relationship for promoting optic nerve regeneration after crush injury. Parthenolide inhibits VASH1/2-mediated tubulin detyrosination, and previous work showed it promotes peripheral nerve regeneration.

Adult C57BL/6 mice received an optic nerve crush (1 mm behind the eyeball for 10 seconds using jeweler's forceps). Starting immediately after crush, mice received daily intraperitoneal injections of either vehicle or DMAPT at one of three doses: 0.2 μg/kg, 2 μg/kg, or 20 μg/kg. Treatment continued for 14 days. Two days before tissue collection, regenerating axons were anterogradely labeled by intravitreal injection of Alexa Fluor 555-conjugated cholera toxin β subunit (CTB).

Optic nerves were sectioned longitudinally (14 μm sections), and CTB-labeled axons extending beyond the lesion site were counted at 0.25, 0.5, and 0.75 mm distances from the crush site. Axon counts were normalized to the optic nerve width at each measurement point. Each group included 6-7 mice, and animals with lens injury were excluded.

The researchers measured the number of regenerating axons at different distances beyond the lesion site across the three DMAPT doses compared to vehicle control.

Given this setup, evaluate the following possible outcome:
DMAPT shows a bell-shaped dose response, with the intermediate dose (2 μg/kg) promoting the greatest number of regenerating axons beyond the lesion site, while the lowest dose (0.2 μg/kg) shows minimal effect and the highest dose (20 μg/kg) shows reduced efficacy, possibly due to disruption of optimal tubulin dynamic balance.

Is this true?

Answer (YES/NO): YES